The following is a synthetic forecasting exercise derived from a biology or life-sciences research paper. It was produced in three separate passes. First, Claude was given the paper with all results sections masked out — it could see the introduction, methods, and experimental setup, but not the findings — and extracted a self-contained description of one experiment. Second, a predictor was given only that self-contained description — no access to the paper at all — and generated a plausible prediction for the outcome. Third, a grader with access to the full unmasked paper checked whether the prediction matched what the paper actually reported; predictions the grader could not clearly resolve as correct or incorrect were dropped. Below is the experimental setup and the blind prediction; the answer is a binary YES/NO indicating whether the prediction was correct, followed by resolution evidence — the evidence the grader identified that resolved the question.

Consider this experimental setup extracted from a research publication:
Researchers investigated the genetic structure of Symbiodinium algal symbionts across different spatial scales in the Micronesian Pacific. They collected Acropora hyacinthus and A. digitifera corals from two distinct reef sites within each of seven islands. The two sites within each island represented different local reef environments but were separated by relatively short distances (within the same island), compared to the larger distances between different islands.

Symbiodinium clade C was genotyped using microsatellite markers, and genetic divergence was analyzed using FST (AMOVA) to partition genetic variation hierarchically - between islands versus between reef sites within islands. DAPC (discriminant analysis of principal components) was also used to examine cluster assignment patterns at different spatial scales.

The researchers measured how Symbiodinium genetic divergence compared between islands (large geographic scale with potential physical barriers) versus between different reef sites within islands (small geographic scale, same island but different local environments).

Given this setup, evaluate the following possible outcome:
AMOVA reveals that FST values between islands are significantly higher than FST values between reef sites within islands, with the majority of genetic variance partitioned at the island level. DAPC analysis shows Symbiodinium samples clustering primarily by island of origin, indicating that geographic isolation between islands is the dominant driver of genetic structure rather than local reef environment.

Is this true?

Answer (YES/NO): NO